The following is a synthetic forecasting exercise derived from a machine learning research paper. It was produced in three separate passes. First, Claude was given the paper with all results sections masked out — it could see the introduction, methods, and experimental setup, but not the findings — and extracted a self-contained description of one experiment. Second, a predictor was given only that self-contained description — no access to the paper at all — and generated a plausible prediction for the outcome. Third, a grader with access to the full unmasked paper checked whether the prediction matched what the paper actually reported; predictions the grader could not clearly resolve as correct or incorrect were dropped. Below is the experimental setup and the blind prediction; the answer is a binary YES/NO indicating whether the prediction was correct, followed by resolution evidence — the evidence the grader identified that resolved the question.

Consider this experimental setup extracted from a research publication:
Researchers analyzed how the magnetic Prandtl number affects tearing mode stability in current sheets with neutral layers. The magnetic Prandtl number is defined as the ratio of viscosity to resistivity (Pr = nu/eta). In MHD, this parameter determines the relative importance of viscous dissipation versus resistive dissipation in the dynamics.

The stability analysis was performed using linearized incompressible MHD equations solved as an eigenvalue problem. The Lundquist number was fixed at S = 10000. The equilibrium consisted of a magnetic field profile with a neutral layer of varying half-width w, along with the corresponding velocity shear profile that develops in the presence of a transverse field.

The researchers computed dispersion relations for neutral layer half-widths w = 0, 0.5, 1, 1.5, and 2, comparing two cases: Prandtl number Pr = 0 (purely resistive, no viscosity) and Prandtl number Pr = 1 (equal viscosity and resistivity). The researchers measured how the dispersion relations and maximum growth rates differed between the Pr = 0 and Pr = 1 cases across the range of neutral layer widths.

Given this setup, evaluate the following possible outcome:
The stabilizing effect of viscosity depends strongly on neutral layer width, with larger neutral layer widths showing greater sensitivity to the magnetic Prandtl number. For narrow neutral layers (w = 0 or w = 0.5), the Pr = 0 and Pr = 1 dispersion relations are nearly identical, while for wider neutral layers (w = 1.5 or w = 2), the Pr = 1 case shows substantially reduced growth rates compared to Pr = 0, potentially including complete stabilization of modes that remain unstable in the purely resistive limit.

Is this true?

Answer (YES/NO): NO